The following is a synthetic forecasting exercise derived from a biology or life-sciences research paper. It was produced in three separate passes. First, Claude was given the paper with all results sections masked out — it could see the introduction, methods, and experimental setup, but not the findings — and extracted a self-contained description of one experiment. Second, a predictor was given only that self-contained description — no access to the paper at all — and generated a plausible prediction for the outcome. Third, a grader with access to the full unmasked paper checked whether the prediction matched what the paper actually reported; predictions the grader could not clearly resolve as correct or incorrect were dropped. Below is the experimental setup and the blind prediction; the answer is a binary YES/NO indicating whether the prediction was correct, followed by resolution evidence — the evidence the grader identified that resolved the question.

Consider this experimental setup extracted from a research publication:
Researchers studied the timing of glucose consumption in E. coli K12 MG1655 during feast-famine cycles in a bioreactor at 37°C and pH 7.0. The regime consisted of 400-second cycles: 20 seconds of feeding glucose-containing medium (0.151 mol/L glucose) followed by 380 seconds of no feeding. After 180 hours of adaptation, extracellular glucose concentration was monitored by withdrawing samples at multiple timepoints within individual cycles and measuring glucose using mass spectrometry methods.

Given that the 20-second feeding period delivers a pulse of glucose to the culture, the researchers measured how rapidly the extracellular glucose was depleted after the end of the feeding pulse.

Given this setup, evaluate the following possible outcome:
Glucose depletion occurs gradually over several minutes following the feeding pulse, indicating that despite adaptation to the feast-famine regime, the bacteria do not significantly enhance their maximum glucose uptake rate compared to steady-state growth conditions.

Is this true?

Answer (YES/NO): NO